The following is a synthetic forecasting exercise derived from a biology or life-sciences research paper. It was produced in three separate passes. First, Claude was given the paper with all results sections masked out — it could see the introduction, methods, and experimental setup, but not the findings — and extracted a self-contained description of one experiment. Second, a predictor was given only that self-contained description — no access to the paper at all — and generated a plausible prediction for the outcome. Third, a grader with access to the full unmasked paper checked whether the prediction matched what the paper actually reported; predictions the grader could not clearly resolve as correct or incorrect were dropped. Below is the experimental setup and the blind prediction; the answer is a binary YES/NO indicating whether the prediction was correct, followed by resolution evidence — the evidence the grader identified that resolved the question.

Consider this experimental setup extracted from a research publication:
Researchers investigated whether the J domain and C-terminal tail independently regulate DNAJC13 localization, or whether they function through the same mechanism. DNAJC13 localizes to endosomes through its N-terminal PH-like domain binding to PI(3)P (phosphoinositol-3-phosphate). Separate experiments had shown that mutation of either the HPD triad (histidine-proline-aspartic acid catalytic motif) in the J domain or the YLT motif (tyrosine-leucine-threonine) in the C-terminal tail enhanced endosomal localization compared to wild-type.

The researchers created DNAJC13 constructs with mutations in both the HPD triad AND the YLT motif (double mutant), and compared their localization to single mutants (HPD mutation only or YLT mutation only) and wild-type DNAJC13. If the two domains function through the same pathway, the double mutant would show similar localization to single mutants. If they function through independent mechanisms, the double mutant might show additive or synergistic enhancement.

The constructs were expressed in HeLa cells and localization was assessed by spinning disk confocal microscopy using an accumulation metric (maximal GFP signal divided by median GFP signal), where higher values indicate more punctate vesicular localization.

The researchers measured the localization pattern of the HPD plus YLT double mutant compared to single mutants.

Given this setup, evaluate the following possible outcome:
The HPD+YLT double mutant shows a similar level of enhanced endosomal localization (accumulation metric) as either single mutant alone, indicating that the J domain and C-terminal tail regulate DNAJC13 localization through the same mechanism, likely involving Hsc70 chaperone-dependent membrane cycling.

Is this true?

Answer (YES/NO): NO